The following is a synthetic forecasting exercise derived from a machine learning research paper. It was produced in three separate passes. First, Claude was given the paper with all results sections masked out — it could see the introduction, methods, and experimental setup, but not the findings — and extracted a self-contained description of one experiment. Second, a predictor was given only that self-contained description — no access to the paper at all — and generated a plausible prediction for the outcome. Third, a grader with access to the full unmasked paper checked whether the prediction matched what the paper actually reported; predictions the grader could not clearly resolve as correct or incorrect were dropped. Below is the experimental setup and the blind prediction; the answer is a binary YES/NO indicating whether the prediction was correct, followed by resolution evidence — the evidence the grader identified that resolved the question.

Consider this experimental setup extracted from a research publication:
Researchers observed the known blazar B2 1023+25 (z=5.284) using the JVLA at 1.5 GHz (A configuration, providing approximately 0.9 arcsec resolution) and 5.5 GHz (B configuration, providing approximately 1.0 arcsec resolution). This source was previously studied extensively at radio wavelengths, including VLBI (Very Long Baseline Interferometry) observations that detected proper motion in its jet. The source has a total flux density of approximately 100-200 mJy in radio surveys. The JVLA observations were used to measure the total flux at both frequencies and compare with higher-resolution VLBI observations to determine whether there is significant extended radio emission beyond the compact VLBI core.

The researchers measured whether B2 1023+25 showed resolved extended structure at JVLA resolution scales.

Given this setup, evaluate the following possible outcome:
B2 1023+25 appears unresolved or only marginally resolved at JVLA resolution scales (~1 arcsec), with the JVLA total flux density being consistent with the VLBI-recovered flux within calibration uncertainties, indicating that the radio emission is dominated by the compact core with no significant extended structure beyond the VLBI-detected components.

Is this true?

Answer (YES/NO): NO